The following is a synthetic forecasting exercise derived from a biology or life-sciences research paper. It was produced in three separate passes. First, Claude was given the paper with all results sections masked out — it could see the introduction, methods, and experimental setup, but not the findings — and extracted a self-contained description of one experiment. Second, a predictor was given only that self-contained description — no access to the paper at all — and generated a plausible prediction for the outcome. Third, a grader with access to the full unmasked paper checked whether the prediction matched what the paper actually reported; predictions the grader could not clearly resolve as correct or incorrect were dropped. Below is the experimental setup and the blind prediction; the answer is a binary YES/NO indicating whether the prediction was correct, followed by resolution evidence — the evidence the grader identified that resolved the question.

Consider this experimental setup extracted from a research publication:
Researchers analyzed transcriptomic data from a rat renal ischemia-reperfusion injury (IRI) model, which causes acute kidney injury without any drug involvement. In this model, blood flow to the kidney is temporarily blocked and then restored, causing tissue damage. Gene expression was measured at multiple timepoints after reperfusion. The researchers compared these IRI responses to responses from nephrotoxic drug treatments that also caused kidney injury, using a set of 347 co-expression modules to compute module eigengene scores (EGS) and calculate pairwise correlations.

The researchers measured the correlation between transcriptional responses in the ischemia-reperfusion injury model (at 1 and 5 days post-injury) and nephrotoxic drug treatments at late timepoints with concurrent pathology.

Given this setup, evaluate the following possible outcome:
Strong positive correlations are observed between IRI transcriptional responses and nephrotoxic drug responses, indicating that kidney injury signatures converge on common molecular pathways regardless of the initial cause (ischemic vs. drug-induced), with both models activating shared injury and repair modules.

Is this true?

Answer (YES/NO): YES